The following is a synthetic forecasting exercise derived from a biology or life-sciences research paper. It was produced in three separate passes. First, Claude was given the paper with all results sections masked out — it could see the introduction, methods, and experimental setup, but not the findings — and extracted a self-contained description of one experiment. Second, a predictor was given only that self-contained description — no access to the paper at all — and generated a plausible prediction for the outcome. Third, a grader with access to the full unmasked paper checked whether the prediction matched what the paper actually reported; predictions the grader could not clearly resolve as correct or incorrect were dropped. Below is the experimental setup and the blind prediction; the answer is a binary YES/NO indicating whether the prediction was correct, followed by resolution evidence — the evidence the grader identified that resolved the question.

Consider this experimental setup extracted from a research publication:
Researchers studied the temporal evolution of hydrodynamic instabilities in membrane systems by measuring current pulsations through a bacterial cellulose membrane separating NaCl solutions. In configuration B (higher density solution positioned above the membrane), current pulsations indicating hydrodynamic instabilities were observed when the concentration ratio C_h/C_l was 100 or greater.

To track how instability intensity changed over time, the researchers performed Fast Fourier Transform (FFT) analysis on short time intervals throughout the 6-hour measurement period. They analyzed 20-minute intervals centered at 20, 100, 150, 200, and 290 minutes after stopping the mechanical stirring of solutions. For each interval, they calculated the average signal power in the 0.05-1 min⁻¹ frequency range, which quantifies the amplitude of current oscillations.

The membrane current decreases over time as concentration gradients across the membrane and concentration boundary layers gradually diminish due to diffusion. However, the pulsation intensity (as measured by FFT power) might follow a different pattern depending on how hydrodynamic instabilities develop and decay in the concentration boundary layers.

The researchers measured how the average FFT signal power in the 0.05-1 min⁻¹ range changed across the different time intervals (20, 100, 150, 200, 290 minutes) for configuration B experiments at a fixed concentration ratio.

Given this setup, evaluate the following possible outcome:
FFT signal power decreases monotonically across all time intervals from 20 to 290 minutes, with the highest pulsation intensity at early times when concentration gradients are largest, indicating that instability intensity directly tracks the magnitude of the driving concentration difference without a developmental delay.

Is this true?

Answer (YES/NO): NO